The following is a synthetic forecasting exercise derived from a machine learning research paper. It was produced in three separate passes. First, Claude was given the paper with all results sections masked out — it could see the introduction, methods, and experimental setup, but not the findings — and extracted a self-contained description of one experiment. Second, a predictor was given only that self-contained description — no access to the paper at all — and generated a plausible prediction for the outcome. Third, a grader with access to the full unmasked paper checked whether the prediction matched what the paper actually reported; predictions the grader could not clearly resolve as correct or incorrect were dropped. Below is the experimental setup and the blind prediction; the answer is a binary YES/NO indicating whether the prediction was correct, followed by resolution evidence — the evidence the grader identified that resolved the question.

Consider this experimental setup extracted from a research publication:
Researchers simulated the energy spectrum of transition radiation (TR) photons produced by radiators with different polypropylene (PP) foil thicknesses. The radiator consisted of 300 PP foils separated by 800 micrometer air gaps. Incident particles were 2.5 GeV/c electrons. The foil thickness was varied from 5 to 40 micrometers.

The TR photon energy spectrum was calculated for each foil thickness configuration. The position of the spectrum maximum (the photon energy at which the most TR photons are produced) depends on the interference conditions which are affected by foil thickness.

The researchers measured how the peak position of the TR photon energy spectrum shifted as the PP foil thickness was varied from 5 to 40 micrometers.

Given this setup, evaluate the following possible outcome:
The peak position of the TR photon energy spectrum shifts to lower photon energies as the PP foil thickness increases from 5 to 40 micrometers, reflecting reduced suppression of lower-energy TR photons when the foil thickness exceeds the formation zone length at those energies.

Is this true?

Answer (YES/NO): NO